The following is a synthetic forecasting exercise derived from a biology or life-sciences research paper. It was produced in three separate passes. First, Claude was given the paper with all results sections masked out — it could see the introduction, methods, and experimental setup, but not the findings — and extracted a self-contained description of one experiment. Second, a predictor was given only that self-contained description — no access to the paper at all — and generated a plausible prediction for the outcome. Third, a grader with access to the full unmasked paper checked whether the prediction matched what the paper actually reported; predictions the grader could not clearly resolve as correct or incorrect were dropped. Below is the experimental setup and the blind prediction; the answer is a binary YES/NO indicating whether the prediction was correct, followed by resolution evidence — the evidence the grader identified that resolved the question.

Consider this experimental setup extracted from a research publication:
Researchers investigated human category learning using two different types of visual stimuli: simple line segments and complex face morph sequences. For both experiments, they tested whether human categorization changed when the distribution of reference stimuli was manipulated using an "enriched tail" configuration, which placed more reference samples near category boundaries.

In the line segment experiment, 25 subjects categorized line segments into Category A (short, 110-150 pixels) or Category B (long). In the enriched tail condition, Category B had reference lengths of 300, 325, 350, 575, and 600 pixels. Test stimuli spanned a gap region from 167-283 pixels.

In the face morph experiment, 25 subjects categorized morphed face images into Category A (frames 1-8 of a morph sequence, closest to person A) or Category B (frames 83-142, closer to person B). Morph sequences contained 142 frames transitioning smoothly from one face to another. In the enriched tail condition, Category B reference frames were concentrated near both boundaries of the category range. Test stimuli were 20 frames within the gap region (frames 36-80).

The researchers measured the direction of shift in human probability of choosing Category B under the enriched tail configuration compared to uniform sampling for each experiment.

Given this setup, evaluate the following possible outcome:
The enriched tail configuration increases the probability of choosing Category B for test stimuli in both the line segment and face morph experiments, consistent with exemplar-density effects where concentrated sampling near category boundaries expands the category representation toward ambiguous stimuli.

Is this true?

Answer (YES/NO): NO